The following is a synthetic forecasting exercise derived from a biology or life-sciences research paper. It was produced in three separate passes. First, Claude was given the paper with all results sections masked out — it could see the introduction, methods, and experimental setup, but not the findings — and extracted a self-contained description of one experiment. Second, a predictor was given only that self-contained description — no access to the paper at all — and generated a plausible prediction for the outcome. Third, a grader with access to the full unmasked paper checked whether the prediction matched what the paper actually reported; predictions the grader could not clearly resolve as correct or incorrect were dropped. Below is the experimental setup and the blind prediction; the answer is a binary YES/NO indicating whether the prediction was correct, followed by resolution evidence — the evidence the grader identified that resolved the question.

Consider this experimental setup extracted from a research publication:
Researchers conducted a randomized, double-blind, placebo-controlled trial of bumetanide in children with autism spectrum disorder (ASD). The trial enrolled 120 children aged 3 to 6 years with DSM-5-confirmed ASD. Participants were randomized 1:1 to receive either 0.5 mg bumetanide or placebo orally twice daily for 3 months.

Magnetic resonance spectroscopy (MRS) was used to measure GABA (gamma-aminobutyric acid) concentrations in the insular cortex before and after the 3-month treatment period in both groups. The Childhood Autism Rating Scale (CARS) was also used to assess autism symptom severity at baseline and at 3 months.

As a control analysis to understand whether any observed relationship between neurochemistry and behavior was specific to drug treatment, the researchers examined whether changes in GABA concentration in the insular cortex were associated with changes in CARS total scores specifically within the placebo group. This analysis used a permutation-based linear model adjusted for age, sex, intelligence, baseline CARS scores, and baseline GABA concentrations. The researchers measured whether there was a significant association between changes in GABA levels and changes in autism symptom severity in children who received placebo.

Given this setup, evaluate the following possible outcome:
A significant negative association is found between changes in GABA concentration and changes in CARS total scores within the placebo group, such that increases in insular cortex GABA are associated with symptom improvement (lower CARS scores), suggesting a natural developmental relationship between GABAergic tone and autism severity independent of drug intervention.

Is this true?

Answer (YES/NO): NO